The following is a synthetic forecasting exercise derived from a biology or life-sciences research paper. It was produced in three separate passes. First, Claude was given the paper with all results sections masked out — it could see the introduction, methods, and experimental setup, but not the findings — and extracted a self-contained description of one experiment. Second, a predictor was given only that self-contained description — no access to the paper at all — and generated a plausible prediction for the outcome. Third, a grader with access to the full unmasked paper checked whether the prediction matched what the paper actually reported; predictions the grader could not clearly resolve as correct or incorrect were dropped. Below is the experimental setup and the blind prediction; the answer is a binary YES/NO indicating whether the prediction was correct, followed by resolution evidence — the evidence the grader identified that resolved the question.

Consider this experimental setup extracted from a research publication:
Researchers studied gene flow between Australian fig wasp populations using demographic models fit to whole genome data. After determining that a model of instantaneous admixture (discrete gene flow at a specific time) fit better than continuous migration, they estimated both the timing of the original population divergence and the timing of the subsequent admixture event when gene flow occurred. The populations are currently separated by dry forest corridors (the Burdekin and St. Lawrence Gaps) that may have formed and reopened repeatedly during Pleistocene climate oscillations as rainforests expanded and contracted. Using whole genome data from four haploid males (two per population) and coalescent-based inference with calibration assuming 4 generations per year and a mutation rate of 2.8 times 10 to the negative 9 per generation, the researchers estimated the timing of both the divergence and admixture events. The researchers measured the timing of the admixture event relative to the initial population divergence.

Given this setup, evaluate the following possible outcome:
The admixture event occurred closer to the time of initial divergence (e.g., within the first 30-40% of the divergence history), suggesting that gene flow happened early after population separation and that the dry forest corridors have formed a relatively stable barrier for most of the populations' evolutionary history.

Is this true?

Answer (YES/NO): NO